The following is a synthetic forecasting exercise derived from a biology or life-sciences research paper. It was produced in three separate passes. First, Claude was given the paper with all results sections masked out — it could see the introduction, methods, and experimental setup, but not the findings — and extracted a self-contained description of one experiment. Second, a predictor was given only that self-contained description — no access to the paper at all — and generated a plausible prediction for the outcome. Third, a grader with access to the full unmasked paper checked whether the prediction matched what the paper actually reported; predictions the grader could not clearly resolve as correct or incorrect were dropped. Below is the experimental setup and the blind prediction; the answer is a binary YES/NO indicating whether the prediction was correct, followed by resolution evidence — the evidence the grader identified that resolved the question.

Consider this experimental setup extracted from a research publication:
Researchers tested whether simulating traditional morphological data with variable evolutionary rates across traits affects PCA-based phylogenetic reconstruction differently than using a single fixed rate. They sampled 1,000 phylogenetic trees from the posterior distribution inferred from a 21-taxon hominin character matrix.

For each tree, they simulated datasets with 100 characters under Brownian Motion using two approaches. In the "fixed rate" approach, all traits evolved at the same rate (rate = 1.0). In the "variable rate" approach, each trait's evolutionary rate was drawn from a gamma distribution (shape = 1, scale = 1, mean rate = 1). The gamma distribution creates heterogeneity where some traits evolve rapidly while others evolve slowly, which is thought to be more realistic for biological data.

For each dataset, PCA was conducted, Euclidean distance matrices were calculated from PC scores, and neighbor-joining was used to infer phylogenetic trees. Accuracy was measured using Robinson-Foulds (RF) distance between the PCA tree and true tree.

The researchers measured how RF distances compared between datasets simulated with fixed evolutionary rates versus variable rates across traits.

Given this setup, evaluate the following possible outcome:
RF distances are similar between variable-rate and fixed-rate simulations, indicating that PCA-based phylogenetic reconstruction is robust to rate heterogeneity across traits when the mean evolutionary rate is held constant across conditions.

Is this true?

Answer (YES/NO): NO